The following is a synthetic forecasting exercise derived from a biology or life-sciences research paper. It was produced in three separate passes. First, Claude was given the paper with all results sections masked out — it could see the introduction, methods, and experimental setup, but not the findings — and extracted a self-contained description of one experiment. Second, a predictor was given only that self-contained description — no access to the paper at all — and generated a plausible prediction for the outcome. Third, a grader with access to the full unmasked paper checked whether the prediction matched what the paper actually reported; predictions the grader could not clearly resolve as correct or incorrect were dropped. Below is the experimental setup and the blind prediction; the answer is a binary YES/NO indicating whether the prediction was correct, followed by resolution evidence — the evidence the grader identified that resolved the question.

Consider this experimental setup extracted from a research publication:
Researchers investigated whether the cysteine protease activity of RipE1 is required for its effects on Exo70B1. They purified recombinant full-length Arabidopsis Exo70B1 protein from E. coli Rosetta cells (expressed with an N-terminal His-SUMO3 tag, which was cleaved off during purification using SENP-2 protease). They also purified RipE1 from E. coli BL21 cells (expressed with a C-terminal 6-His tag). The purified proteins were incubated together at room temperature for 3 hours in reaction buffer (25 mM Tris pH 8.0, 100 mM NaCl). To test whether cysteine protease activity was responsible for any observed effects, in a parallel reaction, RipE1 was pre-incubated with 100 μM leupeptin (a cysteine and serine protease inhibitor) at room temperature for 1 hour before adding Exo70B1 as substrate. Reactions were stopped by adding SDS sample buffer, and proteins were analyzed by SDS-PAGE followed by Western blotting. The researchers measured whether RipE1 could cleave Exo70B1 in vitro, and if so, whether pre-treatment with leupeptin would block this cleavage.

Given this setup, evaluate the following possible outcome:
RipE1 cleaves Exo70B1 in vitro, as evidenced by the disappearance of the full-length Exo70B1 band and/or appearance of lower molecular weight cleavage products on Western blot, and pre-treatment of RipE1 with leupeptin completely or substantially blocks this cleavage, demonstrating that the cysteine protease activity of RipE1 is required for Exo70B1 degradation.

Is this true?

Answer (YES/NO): YES